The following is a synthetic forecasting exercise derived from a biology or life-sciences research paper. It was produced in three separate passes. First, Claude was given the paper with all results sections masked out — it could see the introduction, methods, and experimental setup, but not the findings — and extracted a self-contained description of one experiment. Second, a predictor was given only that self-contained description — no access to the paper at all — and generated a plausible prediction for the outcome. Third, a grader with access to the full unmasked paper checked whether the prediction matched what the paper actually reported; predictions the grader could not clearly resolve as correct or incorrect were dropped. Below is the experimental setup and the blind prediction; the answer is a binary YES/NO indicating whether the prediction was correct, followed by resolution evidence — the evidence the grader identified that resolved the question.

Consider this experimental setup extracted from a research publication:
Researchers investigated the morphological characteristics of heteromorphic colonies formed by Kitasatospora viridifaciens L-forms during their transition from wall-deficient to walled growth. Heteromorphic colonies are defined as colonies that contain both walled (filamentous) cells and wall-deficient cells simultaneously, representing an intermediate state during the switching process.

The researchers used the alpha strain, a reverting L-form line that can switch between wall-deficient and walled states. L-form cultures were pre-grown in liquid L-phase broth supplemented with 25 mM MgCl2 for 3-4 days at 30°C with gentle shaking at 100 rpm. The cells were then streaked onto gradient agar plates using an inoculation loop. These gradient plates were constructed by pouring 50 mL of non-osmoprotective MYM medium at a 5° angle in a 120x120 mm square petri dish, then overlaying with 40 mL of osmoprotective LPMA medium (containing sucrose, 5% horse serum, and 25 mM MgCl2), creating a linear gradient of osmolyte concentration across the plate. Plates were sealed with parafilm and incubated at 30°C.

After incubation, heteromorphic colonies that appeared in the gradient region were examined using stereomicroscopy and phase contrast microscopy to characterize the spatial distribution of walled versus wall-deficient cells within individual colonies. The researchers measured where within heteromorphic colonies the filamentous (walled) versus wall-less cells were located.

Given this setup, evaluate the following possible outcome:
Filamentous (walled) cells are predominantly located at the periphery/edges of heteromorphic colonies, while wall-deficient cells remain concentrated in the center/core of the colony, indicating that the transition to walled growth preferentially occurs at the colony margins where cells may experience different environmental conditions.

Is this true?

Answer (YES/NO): NO